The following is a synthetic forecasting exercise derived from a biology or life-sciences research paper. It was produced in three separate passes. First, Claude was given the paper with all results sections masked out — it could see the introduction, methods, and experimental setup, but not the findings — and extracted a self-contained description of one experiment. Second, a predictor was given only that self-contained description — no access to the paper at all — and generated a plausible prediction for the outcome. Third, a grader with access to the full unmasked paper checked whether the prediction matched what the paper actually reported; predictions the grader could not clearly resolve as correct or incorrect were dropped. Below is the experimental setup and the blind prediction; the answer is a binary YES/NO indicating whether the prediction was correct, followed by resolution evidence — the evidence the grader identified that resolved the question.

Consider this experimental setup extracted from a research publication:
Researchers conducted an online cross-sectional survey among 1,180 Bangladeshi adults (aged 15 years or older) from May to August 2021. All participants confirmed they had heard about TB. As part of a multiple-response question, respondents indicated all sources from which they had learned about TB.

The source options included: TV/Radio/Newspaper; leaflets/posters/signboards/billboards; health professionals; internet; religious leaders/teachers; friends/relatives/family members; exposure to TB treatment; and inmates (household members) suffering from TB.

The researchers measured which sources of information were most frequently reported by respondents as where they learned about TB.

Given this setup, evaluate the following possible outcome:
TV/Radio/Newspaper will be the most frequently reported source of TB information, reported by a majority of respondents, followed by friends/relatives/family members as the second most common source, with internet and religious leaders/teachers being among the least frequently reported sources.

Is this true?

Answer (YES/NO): NO